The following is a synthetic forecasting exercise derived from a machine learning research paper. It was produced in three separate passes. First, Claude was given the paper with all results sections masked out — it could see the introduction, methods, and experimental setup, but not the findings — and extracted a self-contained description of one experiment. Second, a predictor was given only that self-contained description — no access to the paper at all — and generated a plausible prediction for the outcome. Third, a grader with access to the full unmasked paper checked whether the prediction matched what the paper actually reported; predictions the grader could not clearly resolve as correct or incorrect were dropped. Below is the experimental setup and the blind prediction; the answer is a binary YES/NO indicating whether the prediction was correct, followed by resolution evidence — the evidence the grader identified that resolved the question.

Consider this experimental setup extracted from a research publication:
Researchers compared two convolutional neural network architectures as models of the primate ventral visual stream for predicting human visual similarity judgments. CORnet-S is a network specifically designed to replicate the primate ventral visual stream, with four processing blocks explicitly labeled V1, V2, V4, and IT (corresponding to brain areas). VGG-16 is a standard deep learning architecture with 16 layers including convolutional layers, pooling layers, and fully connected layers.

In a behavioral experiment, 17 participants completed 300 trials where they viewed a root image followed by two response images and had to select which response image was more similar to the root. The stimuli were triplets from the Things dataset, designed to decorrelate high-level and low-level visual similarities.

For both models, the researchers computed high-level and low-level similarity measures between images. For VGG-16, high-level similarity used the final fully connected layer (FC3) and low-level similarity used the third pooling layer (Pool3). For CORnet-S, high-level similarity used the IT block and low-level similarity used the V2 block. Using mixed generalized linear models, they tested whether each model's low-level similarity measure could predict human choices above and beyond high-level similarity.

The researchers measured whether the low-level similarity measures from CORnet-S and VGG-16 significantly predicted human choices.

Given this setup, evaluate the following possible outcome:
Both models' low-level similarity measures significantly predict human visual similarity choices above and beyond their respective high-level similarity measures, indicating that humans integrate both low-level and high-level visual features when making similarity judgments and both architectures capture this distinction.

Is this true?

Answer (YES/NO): NO